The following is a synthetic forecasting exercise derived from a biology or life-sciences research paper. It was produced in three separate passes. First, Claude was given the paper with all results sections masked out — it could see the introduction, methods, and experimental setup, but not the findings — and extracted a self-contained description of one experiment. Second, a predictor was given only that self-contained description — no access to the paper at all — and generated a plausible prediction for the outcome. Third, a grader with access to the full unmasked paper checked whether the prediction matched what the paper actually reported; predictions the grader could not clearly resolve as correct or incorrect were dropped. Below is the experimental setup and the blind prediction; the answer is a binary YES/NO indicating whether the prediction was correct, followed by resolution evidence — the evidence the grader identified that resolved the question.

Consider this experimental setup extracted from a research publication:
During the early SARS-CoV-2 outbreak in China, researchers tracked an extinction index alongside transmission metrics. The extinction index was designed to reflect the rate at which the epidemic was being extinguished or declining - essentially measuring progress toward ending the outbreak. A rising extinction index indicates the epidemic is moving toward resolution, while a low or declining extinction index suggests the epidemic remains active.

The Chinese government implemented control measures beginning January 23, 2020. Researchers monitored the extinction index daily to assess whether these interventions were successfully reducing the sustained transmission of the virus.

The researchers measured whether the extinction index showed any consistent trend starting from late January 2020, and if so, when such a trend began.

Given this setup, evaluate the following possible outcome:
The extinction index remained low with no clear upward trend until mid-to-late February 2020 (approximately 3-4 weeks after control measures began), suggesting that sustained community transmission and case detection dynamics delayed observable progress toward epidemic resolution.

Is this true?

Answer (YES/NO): NO